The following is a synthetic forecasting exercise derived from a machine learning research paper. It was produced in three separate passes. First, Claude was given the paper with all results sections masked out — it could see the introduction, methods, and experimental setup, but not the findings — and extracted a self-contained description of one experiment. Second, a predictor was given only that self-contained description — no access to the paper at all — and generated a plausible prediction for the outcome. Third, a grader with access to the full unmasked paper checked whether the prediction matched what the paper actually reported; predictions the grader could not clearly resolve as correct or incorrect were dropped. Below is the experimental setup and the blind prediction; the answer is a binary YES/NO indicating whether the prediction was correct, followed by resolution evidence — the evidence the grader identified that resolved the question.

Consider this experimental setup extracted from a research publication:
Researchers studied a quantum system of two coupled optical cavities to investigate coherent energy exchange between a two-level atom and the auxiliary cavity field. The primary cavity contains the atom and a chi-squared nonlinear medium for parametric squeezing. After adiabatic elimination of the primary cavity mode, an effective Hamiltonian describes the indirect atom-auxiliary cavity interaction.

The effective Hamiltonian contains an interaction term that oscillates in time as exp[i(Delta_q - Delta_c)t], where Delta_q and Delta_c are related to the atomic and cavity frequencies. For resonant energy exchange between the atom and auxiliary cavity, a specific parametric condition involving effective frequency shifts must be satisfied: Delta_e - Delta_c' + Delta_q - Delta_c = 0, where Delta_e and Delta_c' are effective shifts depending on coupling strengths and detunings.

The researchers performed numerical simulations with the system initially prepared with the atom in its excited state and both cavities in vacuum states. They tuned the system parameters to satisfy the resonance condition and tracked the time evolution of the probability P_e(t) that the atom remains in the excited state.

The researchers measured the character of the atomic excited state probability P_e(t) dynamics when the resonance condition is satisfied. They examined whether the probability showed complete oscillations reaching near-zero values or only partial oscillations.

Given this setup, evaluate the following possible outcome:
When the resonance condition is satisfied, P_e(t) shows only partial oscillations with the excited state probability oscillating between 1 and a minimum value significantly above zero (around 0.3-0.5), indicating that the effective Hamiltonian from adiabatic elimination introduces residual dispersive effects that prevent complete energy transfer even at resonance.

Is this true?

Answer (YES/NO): NO